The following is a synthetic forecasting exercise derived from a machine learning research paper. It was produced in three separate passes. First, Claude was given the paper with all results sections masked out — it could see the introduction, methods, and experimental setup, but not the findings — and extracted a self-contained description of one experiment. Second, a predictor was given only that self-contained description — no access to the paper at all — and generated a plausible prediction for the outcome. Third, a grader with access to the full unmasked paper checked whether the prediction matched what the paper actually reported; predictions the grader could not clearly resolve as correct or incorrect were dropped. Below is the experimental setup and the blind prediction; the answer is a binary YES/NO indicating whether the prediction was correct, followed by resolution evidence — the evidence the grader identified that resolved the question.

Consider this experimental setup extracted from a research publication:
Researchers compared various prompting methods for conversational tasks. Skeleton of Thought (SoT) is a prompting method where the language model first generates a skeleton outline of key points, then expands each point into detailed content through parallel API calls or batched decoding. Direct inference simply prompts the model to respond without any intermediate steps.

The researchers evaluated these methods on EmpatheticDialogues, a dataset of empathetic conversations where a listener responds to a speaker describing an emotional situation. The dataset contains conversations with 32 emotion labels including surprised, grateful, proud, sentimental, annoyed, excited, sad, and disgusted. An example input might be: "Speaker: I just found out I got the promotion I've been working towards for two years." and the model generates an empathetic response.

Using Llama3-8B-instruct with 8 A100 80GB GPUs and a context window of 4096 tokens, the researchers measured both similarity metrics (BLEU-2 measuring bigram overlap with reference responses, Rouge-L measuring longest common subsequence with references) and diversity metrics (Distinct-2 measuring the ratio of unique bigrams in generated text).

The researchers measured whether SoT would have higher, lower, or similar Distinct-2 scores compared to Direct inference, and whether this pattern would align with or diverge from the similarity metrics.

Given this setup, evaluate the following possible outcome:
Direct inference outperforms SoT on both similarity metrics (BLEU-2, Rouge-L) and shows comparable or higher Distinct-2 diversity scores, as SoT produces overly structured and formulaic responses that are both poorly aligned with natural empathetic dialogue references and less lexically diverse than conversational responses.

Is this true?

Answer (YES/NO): NO